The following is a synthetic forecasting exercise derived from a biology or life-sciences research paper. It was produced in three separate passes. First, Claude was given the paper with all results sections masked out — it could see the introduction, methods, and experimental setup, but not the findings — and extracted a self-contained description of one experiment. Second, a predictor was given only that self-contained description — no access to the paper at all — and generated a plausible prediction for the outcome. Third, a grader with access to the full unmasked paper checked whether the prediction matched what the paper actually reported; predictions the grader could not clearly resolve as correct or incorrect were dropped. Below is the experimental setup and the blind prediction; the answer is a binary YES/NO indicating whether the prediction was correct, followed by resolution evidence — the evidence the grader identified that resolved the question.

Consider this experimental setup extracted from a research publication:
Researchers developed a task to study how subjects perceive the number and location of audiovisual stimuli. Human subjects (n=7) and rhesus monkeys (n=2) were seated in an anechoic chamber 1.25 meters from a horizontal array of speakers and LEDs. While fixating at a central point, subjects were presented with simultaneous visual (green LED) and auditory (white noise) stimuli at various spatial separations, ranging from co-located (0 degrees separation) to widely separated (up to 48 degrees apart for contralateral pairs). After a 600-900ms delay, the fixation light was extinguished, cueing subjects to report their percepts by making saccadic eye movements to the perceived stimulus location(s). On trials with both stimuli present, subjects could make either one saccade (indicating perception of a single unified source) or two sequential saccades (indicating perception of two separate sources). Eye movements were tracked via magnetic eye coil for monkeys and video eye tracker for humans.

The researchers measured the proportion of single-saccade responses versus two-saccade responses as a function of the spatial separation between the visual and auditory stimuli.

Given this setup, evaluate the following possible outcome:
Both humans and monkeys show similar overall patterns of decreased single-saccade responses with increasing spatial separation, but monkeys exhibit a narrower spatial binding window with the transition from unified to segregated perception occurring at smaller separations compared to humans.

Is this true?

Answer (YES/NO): NO